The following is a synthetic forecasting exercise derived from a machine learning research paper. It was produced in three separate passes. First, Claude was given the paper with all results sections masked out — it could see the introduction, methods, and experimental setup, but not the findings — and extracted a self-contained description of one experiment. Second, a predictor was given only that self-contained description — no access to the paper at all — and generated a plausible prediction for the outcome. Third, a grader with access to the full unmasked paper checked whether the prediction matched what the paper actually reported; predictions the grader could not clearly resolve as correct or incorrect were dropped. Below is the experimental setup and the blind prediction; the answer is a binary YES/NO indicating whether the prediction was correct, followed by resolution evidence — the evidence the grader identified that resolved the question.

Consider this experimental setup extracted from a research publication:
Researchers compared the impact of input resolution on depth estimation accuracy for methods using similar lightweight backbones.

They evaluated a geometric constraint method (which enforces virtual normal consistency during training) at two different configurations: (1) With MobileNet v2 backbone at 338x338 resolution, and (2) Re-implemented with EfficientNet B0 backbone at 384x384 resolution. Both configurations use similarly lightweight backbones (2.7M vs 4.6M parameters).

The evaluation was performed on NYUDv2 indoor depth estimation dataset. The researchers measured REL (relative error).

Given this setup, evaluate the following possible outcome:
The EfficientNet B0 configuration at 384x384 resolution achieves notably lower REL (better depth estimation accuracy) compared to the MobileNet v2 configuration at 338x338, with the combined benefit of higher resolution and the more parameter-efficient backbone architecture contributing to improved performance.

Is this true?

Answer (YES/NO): NO